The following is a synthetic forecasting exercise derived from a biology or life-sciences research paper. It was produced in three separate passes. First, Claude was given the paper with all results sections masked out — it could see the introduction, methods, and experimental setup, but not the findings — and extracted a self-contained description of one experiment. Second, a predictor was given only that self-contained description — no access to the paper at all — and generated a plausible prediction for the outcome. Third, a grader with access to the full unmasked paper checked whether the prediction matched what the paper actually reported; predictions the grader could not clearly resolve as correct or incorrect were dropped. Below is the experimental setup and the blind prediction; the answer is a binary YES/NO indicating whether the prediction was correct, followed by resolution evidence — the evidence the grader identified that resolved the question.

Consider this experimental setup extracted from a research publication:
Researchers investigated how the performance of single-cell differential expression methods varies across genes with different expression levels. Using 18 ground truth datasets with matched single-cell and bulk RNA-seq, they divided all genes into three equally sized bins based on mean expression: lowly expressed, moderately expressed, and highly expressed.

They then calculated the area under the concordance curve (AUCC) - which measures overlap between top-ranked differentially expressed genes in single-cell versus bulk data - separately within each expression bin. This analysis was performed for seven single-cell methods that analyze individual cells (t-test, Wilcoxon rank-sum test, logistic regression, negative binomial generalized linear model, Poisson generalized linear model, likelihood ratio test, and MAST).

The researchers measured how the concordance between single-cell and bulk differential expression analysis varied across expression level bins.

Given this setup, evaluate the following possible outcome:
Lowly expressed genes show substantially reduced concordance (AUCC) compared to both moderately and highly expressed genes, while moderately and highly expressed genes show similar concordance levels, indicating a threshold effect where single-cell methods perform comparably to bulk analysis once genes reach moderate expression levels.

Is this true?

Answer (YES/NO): NO